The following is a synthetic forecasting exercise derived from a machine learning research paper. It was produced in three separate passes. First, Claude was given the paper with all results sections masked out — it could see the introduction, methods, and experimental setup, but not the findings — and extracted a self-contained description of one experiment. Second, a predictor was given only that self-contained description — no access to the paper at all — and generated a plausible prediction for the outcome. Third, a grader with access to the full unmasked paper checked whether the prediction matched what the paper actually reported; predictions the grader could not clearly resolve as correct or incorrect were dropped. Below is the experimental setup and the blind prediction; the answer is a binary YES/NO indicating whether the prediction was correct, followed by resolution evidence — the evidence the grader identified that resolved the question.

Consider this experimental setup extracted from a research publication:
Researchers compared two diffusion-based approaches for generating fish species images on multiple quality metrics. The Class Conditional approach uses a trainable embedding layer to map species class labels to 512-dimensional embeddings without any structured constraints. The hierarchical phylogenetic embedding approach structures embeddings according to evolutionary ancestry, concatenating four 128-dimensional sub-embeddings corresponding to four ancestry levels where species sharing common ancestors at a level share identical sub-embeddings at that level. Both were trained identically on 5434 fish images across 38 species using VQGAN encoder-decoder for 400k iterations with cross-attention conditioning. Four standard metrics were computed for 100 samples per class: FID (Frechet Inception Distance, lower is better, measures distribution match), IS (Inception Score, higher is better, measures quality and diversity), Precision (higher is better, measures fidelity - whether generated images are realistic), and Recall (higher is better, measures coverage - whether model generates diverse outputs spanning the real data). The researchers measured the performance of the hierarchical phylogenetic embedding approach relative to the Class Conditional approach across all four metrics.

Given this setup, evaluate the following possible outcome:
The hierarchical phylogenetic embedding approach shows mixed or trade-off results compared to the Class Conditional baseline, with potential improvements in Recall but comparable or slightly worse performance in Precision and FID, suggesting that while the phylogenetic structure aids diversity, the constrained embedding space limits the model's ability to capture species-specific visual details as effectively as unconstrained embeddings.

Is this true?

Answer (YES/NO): NO